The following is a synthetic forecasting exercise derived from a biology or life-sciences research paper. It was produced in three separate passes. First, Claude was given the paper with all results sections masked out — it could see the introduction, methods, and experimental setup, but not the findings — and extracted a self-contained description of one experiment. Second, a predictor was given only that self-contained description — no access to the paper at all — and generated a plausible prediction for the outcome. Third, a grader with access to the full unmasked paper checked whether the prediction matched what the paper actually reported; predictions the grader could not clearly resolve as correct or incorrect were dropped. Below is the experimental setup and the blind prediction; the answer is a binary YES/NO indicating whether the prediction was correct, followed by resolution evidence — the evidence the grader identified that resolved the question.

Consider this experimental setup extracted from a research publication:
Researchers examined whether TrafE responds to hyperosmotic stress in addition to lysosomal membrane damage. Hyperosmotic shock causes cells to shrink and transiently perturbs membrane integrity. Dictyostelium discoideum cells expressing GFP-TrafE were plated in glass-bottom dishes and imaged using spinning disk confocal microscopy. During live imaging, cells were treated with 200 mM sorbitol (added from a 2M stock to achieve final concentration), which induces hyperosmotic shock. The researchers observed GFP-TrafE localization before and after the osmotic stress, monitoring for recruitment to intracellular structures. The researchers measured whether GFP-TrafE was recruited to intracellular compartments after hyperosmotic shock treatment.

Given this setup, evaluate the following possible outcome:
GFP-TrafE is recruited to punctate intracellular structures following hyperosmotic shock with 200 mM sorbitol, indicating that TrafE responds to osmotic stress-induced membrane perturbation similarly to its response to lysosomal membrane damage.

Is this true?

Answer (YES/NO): YES